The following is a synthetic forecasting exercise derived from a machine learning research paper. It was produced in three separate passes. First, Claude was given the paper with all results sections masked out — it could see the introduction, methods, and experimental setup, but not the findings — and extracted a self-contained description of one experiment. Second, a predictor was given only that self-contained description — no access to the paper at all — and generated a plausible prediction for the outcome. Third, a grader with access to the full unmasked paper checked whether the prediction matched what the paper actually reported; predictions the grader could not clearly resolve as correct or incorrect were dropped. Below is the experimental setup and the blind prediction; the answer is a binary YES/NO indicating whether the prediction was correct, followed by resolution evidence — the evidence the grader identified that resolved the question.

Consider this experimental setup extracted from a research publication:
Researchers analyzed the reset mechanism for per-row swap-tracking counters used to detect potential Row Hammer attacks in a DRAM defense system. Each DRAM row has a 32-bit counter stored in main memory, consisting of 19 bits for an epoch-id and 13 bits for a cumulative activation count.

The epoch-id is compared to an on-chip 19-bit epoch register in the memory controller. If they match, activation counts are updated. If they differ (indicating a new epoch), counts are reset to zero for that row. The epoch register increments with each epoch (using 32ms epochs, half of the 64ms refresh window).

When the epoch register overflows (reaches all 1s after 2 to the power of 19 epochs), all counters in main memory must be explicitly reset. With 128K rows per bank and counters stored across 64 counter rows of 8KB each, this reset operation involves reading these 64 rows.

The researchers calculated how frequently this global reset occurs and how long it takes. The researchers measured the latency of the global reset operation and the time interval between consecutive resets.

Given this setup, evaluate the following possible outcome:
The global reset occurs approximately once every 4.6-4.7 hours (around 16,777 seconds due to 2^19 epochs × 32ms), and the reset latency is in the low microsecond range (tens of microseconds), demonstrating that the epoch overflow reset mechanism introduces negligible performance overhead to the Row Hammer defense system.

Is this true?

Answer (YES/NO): YES